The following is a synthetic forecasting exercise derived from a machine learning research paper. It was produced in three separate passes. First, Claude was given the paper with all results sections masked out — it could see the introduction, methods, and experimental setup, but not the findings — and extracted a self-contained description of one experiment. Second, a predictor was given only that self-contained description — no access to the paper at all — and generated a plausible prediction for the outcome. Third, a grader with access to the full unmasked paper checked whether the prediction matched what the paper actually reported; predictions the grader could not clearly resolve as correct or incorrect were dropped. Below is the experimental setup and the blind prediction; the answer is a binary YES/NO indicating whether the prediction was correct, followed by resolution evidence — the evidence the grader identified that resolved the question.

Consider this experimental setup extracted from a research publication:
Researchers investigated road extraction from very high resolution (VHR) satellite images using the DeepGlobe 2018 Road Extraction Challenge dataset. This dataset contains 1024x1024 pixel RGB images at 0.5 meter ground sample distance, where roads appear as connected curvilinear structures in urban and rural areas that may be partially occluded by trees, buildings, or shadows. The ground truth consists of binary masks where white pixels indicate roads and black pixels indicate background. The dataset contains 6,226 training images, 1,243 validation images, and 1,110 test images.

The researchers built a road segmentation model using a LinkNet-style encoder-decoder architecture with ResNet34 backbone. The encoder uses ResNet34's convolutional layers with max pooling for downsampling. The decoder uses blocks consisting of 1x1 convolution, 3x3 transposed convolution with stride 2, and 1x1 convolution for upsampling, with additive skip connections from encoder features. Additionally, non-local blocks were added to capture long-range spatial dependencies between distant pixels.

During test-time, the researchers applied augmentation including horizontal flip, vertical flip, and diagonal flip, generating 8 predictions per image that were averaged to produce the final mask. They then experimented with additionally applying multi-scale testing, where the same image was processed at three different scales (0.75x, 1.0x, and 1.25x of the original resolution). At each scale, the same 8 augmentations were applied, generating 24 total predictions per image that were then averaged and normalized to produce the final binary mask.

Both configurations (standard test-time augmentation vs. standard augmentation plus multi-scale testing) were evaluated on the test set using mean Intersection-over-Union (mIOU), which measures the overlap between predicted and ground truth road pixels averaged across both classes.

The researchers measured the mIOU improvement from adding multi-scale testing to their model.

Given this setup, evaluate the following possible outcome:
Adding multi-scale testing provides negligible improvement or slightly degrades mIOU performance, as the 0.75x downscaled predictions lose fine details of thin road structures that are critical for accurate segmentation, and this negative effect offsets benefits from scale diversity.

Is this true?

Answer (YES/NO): NO